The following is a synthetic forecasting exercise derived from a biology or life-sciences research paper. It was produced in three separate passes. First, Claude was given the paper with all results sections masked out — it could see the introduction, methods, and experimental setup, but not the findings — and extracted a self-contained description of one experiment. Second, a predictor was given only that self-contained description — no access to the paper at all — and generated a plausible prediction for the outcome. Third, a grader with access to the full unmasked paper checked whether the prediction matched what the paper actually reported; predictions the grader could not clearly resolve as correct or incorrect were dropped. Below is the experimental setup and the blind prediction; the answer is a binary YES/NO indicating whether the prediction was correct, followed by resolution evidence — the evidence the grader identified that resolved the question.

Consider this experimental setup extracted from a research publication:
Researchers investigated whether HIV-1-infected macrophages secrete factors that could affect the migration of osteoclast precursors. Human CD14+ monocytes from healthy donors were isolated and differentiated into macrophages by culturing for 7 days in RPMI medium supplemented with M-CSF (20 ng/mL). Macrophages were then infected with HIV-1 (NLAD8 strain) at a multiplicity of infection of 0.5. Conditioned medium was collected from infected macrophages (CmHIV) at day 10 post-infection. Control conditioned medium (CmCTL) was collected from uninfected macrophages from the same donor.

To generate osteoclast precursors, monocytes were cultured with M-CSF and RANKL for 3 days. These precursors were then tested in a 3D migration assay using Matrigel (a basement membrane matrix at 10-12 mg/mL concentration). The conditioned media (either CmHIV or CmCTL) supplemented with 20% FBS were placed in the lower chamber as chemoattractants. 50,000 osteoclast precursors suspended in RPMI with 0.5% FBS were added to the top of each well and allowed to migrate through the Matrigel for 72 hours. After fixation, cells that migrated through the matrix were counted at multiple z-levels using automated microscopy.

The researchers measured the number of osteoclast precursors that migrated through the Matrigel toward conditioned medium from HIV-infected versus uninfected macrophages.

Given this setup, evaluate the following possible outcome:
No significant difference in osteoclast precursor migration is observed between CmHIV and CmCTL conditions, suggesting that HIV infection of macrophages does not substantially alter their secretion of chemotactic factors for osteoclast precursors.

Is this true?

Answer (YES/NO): NO